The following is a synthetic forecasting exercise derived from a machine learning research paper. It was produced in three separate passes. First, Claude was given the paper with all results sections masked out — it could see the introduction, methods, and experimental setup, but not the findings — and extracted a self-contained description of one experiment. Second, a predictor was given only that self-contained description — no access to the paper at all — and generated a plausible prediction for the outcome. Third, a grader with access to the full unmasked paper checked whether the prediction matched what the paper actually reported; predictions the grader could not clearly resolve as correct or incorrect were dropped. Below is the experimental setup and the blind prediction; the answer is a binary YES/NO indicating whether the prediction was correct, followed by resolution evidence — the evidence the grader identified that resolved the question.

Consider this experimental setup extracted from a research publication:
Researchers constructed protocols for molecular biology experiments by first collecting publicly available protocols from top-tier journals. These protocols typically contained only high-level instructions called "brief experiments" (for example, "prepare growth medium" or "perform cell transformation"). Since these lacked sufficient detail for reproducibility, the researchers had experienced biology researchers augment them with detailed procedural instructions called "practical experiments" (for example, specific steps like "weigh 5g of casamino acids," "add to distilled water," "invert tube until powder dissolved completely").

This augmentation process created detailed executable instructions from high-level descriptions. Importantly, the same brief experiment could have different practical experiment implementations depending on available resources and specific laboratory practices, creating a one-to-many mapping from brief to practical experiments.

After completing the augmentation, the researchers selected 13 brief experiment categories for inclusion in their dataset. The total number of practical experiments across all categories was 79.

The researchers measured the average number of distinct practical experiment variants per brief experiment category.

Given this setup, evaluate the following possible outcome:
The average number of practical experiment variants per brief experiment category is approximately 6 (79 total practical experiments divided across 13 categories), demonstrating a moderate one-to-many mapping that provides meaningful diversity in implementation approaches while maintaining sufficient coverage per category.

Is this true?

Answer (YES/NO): YES